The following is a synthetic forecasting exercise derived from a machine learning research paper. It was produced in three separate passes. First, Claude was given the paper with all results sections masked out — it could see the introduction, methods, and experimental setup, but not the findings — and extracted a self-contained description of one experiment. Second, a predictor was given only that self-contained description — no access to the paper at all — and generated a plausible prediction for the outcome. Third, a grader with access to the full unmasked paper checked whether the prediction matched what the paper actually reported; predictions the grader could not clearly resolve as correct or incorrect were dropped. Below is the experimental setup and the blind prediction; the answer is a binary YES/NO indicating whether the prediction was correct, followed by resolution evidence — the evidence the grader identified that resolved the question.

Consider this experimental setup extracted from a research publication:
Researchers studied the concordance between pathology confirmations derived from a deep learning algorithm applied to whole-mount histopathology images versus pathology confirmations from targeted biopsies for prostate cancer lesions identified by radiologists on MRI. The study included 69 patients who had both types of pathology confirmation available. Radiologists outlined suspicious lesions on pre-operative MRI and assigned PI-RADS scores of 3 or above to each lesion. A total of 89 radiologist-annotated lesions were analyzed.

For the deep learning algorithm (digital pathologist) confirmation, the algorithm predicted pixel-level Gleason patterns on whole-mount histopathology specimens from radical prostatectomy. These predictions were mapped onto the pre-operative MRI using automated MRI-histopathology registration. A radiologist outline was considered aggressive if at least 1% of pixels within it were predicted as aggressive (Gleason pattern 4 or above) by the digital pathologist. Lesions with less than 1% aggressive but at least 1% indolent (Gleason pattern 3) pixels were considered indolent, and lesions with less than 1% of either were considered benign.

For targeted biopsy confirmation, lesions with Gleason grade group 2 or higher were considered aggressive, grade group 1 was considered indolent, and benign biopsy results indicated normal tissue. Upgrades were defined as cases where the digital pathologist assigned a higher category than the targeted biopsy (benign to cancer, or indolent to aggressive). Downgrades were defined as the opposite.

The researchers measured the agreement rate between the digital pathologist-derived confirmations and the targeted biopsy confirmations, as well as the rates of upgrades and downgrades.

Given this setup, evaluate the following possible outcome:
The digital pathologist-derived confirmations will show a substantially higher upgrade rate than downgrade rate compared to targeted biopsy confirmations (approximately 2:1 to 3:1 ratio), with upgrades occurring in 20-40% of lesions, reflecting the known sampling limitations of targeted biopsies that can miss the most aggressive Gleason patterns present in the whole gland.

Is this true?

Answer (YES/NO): NO